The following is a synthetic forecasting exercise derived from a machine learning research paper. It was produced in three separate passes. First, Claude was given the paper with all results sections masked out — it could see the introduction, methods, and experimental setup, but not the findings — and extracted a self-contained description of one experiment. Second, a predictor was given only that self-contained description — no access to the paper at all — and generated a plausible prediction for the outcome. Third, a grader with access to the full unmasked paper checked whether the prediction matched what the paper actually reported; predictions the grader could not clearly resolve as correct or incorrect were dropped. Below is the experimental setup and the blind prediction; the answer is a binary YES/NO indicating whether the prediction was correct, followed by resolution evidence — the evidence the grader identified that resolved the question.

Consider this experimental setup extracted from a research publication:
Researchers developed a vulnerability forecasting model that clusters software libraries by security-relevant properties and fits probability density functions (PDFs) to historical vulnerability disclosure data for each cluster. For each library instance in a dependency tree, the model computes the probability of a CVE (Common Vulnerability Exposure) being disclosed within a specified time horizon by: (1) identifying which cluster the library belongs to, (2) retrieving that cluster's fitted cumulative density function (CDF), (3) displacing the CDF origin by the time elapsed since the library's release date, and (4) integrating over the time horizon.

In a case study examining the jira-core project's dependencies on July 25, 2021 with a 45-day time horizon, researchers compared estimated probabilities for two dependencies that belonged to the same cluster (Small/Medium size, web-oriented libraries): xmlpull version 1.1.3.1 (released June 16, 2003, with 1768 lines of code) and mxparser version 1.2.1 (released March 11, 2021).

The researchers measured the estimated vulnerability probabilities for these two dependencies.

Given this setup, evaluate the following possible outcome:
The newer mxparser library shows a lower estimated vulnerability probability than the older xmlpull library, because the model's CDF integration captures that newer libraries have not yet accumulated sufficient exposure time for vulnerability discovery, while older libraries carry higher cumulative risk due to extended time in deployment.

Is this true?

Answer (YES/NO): NO